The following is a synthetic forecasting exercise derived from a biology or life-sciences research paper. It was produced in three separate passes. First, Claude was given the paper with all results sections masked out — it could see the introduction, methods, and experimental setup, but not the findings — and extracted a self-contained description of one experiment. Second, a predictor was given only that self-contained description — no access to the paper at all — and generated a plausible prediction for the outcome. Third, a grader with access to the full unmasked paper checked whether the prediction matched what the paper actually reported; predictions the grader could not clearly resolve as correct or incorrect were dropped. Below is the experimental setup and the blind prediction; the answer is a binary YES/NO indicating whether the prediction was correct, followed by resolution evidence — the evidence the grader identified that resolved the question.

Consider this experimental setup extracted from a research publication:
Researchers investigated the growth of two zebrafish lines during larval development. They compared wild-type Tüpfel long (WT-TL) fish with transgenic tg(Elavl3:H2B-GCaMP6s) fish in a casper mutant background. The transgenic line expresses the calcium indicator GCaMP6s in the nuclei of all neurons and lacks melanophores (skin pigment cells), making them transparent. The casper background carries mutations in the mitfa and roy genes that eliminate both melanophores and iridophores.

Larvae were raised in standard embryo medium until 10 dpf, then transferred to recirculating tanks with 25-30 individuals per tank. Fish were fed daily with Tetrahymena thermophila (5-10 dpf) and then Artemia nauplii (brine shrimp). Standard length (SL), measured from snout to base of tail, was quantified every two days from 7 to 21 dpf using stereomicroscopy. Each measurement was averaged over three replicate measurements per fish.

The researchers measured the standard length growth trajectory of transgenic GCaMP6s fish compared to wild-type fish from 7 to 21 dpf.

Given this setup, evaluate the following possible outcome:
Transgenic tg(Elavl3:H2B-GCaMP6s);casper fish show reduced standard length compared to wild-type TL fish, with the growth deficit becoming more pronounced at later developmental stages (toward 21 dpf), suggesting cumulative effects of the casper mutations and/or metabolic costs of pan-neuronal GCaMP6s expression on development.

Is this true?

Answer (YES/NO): YES